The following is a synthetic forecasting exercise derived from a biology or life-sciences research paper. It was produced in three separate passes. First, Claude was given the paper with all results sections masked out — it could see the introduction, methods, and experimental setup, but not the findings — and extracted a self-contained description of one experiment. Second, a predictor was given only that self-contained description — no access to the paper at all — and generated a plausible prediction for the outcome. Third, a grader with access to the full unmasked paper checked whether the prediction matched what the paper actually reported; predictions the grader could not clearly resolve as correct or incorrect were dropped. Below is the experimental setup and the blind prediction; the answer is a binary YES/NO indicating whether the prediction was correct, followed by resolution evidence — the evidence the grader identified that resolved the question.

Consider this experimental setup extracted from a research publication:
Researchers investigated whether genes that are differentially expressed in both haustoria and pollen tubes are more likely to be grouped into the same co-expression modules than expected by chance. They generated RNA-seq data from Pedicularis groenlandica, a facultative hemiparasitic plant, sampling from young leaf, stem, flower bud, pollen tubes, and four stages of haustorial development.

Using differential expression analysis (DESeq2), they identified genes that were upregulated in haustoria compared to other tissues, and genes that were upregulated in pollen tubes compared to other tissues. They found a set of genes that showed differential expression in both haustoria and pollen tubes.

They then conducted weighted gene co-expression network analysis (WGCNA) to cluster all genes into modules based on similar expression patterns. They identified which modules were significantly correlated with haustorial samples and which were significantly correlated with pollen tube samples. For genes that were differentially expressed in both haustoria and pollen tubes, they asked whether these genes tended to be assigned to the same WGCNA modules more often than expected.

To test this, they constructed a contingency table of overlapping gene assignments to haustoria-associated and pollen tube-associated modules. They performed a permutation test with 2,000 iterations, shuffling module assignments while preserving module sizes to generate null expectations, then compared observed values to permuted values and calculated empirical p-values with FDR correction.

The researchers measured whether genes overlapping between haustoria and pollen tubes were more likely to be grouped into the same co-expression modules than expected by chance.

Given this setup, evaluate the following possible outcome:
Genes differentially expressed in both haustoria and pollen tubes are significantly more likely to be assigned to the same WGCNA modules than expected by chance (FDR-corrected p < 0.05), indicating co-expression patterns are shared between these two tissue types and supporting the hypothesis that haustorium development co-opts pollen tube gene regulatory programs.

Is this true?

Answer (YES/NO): YES